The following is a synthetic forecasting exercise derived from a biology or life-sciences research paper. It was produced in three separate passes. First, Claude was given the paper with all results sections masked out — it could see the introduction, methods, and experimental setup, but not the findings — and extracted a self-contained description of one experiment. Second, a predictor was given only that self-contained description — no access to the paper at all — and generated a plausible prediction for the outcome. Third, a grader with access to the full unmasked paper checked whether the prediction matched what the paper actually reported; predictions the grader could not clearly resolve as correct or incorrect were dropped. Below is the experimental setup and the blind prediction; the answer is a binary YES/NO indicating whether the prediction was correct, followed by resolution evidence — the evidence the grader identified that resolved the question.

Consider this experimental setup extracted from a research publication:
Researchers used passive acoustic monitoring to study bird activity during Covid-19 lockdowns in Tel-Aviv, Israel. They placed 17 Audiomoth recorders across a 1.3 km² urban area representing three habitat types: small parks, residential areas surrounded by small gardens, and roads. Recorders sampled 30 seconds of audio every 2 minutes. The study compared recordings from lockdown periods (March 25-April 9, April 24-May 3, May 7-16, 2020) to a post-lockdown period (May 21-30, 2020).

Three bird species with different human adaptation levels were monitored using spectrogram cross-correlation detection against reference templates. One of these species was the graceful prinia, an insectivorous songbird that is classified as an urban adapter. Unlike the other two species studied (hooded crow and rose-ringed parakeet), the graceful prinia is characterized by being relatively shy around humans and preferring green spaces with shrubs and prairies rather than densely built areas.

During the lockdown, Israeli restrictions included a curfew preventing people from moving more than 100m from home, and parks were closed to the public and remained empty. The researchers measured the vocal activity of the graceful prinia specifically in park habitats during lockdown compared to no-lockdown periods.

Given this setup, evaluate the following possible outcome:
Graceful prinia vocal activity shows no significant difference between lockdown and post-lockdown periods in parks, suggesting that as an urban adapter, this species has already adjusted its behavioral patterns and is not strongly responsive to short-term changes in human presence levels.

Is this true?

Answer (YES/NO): NO